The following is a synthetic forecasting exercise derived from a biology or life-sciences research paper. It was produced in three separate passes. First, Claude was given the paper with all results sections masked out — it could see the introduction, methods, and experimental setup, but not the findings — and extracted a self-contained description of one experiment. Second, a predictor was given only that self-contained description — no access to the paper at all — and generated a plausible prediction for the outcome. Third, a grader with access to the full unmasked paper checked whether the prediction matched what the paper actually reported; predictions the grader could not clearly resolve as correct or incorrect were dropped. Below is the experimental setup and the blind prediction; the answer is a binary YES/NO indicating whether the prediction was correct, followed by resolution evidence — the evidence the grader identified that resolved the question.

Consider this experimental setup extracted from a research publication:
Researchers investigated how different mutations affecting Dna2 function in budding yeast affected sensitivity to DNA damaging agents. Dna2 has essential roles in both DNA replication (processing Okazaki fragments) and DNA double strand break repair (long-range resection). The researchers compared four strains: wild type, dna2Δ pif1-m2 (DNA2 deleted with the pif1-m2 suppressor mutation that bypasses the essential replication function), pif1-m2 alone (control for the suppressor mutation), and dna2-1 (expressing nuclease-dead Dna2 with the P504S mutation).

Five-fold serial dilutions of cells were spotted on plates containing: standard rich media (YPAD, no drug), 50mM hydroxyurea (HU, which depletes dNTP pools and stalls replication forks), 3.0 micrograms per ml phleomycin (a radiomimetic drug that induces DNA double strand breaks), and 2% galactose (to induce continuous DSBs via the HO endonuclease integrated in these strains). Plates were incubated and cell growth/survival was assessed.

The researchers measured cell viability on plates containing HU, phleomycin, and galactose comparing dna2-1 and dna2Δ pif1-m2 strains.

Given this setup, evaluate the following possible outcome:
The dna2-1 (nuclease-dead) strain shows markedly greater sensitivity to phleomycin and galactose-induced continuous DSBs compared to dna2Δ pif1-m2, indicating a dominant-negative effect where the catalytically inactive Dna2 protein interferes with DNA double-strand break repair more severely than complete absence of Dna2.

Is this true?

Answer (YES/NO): NO